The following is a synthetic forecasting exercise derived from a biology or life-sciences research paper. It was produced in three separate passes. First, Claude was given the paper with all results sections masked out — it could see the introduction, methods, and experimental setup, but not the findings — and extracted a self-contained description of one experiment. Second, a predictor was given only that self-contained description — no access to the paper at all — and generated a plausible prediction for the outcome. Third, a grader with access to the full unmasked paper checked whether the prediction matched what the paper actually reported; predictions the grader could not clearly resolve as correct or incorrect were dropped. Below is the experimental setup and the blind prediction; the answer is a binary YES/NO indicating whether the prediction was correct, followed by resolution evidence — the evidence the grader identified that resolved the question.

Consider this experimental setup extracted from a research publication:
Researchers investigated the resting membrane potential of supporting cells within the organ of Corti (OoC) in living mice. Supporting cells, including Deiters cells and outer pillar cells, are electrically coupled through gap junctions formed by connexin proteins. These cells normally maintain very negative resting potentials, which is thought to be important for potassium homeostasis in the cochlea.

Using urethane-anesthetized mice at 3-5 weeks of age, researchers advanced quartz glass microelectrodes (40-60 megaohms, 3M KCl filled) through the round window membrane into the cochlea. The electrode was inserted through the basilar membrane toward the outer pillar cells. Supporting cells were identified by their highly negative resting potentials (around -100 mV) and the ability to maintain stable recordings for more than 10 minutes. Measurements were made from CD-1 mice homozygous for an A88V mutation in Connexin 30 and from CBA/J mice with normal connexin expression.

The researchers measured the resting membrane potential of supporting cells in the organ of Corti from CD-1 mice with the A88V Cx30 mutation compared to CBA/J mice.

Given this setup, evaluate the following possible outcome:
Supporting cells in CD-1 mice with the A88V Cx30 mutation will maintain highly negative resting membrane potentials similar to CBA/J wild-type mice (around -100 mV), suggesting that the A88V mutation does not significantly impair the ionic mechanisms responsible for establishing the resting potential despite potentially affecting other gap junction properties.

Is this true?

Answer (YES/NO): YES